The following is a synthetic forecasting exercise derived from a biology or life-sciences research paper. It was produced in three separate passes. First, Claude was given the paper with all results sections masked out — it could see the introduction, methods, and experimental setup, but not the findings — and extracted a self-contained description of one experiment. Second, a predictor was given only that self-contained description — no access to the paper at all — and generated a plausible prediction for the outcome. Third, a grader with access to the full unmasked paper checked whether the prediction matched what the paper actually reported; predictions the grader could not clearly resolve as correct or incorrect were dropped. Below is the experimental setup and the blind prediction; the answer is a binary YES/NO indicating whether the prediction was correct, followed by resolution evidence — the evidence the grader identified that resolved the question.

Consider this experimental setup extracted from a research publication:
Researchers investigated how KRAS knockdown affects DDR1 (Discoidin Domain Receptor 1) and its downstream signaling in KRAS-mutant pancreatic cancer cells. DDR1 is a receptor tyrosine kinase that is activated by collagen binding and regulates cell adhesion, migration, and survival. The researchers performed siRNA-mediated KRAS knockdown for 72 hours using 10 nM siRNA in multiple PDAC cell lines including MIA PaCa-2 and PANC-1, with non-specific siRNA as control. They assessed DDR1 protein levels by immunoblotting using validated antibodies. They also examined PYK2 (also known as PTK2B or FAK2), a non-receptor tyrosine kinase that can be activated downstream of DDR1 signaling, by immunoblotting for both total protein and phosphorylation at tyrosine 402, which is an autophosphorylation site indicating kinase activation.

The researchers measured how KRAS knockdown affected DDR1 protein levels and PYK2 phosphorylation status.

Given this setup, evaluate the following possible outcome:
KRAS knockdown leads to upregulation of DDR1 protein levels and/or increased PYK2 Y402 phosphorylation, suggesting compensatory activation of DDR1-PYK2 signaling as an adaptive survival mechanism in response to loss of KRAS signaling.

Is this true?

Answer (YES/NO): YES